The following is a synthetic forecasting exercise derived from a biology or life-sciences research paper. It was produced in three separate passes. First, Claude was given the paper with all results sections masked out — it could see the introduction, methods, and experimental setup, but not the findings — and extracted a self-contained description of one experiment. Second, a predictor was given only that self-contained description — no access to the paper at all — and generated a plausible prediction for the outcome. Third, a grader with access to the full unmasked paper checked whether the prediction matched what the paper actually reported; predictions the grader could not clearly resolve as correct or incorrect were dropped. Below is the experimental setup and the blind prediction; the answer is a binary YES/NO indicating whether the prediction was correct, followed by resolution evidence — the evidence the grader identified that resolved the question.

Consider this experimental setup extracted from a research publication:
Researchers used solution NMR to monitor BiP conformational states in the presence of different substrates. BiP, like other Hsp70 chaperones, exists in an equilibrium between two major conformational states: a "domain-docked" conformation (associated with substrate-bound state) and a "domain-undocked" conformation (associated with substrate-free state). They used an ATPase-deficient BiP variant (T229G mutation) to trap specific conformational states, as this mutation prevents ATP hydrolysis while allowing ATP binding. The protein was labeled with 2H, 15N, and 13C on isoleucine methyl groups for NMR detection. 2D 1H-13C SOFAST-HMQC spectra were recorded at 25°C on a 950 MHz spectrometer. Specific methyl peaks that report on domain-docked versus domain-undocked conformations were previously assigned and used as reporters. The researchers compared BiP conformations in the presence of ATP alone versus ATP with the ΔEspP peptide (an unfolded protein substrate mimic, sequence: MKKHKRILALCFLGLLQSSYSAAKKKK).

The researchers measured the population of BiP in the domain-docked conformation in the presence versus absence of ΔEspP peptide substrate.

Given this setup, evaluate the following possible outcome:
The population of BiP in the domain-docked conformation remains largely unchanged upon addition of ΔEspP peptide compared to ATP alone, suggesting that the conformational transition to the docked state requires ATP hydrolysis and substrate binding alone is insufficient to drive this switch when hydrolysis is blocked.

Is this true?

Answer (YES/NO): NO